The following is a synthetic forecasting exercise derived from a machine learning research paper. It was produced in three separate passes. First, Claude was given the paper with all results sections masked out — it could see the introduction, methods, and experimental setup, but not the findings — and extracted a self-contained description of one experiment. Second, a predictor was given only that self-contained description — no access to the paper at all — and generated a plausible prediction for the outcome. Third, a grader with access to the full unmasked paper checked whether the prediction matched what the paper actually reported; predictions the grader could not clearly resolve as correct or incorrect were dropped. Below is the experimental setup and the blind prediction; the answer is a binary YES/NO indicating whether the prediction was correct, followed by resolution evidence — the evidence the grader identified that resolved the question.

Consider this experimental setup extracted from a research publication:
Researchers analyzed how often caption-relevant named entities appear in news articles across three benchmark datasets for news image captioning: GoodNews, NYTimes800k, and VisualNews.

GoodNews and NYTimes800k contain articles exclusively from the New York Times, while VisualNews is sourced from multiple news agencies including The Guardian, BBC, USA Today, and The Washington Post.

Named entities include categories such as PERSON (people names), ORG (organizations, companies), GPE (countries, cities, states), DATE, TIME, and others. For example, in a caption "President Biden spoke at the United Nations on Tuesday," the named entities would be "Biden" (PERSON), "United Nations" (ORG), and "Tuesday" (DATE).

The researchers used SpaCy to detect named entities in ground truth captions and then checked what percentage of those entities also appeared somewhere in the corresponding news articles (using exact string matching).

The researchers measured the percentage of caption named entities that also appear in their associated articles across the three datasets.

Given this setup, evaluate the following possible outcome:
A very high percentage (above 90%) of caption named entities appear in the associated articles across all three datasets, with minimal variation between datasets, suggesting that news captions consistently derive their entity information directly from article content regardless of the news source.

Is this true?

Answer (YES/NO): NO